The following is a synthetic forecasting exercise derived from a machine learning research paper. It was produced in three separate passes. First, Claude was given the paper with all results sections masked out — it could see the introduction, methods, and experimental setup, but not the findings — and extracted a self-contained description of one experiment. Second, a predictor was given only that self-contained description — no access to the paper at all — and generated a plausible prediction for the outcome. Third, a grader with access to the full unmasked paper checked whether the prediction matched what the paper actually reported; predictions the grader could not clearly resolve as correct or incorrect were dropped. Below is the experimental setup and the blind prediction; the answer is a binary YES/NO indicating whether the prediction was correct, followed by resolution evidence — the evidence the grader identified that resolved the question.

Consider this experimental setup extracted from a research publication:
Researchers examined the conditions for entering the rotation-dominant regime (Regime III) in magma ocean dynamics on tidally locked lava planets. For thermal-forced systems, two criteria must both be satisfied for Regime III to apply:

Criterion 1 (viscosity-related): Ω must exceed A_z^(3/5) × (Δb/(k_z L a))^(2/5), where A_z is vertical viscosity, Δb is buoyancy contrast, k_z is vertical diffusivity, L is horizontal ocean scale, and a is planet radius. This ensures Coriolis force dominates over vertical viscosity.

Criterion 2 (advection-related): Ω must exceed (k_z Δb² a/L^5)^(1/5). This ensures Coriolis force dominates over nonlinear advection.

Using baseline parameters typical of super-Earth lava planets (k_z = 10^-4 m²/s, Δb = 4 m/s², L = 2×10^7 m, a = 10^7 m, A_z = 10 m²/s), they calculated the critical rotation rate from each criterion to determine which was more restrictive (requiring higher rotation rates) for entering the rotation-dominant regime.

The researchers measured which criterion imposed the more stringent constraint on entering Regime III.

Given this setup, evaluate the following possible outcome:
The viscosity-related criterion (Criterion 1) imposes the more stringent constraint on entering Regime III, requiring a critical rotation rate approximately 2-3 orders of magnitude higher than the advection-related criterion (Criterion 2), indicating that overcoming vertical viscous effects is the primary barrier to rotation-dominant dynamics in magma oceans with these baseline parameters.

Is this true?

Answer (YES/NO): YES